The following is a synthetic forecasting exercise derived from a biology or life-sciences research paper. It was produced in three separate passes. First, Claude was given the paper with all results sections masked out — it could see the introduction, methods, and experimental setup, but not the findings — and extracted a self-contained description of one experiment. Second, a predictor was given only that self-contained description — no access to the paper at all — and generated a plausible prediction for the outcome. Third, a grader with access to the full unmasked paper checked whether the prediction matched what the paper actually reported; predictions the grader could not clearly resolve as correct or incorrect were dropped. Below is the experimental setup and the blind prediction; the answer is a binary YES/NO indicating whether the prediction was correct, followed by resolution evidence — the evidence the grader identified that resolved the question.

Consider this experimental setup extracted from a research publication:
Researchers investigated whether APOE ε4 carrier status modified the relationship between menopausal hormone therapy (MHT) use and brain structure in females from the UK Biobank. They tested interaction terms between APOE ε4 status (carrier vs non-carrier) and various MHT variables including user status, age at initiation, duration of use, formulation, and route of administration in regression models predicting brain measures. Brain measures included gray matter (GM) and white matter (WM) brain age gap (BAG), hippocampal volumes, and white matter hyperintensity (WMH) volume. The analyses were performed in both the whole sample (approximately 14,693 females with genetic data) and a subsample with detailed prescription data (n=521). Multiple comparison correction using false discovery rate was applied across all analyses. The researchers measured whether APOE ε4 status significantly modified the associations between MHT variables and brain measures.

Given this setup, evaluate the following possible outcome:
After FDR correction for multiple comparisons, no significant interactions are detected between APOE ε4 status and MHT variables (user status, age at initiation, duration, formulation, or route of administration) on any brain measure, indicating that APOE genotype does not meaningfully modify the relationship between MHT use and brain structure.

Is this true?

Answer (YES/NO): YES